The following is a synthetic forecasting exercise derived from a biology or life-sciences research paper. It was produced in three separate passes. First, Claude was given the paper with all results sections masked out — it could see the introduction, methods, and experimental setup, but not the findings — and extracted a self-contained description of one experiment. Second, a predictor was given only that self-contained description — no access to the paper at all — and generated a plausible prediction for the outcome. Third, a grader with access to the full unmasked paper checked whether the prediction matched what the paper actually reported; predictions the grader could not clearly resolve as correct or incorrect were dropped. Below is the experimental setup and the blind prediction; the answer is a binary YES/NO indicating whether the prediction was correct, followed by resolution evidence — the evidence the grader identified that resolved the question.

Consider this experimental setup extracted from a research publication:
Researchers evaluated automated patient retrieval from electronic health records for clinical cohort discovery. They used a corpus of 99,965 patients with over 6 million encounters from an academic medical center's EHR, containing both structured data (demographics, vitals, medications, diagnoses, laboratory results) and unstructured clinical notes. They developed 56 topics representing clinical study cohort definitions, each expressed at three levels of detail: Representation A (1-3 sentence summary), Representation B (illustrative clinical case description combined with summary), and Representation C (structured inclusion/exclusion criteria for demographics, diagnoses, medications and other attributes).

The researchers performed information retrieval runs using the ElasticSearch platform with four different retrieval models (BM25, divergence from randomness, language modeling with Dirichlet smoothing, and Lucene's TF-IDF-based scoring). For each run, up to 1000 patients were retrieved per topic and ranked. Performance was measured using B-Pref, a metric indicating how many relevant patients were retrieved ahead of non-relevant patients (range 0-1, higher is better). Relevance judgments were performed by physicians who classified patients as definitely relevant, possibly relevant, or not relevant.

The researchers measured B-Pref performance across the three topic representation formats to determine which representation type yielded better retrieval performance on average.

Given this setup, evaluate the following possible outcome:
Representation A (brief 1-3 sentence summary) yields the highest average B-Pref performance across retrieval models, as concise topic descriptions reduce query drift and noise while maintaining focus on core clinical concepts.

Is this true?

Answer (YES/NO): NO